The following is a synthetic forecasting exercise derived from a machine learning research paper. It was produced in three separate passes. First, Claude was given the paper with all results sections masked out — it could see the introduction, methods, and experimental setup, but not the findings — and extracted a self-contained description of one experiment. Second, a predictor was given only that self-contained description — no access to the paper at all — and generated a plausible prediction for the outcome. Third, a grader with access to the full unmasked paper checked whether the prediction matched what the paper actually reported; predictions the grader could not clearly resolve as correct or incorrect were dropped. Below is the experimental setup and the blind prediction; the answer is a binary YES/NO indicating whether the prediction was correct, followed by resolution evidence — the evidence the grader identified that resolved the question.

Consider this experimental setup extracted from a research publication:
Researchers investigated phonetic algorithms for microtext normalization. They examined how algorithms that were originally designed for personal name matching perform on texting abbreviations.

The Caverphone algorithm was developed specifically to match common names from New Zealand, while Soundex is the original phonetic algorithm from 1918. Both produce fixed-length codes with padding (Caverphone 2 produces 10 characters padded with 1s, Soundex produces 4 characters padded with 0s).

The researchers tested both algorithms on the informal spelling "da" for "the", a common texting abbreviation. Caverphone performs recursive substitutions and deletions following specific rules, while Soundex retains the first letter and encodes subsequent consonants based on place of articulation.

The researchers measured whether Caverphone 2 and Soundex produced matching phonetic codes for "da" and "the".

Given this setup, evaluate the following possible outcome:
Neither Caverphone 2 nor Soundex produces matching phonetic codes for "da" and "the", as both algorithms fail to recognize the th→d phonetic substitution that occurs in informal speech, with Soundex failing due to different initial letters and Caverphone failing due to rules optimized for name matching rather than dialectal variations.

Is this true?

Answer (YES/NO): YES